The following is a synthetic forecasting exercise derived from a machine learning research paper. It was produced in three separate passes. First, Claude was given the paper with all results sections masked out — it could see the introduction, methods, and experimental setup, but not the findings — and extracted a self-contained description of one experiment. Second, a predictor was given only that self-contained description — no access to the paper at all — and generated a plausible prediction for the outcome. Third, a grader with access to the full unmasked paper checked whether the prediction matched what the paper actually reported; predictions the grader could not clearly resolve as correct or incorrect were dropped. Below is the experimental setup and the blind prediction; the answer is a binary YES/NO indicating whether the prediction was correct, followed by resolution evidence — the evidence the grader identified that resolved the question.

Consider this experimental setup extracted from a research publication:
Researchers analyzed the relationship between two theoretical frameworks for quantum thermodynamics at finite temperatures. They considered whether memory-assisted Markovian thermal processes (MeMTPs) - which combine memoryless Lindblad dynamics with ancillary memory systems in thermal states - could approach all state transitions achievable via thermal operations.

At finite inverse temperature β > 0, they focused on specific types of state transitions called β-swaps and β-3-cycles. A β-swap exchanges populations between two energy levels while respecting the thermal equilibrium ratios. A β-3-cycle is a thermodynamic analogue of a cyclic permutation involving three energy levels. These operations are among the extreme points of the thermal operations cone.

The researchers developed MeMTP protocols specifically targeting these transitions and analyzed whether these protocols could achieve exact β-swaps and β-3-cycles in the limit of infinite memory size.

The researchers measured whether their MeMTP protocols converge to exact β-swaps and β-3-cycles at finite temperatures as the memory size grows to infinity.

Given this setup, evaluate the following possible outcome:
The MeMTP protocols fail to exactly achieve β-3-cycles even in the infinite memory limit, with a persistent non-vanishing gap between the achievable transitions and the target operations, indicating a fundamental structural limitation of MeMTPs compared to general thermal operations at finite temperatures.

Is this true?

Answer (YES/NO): NO